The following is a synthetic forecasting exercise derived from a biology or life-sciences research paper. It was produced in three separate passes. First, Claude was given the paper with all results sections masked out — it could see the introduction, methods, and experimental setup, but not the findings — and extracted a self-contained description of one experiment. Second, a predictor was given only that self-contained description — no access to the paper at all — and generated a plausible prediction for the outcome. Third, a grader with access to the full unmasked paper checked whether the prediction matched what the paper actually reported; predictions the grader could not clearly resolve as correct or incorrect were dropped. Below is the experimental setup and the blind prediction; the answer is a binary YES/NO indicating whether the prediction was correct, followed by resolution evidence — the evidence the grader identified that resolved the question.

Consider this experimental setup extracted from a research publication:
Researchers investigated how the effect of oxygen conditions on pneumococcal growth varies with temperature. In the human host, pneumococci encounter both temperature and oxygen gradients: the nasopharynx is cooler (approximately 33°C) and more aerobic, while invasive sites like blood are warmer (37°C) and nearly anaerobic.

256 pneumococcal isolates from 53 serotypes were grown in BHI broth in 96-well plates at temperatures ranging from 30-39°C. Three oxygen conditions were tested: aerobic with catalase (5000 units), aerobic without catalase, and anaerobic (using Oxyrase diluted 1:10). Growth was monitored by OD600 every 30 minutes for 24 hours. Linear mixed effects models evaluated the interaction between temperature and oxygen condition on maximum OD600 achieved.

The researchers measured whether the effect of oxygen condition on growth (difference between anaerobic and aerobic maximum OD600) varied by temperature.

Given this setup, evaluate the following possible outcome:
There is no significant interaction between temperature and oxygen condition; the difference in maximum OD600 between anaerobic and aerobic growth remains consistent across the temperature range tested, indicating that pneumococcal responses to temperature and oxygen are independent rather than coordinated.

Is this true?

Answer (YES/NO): NO